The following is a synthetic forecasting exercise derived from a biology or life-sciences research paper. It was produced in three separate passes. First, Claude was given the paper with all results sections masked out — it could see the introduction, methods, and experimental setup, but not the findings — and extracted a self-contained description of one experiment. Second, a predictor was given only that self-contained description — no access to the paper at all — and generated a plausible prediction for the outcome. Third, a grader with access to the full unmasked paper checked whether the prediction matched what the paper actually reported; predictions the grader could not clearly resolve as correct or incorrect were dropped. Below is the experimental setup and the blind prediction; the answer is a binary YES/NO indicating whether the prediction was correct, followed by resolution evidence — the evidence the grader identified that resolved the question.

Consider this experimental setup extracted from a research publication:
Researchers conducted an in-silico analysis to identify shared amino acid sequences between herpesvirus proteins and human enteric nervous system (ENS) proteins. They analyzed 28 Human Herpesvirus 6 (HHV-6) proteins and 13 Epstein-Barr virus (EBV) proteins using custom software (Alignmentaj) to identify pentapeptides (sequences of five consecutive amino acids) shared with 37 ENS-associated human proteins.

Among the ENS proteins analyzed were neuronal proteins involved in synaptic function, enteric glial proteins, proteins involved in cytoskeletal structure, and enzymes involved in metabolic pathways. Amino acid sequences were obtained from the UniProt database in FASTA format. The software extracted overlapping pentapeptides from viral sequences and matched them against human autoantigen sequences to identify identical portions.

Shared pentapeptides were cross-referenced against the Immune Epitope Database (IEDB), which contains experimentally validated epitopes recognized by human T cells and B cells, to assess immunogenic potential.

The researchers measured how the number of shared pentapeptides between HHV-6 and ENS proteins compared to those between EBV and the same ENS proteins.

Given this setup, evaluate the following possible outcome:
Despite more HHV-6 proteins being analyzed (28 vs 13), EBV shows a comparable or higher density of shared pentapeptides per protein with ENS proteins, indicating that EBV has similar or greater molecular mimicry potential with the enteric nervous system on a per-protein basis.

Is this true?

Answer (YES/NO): YES